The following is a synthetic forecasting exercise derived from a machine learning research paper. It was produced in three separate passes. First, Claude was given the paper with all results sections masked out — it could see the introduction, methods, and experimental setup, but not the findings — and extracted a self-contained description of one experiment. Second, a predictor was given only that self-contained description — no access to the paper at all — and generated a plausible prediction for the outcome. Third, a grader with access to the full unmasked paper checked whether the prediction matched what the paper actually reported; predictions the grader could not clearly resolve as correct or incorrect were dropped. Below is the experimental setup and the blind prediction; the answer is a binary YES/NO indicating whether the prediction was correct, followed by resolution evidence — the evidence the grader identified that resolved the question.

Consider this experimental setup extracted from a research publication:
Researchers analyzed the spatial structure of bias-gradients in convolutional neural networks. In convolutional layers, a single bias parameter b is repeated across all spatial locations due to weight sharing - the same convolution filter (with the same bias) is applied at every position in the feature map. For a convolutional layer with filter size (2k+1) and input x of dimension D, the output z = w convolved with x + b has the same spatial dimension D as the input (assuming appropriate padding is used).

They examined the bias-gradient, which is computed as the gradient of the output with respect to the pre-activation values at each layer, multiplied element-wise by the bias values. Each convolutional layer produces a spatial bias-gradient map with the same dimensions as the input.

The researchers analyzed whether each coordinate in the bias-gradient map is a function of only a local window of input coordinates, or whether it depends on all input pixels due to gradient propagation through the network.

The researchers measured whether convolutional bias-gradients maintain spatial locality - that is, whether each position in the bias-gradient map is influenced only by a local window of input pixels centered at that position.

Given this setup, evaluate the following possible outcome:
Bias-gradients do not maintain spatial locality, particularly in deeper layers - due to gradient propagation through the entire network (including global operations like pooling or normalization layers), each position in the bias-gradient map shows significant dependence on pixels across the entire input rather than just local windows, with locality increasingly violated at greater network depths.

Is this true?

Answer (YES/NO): NO